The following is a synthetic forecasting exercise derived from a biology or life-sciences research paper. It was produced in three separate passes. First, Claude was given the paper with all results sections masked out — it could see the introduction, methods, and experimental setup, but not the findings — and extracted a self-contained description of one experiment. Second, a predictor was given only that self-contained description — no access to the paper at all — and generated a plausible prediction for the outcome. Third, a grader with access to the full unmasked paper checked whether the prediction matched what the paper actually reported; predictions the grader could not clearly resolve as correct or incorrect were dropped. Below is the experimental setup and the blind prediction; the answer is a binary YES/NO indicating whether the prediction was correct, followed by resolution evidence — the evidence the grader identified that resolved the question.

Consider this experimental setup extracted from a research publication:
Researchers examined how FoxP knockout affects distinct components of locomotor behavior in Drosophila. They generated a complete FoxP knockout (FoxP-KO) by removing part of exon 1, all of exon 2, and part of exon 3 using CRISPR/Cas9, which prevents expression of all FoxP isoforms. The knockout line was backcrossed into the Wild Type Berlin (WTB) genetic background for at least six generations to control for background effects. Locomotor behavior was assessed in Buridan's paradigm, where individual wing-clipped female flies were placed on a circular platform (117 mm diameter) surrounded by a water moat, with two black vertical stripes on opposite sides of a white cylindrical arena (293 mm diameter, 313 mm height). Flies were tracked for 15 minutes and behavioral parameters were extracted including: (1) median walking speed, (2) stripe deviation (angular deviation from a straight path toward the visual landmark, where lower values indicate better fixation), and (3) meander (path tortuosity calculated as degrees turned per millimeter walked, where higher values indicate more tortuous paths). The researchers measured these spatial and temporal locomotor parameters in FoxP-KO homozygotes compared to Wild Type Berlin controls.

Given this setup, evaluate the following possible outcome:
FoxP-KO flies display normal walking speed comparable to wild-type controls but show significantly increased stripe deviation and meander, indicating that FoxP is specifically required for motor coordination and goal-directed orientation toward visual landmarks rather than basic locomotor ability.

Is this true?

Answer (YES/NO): NO